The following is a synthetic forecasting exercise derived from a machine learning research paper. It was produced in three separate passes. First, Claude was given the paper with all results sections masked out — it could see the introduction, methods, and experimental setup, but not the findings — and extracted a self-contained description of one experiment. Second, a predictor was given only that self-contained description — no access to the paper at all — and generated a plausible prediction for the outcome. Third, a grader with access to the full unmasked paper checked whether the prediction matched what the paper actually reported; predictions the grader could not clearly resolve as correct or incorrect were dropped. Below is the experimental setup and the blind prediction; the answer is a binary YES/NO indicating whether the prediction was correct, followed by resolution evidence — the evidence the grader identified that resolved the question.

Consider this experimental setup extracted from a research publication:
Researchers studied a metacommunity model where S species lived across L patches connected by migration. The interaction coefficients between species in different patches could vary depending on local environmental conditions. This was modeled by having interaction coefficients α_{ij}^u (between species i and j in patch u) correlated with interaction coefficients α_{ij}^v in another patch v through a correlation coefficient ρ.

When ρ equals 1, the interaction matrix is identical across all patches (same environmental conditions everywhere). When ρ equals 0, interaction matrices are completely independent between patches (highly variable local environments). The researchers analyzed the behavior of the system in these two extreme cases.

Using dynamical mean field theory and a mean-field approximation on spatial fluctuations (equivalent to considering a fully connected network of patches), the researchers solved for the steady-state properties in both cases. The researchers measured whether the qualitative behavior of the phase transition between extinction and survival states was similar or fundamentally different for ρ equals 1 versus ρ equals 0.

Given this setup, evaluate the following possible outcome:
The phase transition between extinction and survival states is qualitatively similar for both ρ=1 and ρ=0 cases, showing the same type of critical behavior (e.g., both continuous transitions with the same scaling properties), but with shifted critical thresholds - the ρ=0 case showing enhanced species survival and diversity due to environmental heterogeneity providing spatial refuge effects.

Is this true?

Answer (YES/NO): NO